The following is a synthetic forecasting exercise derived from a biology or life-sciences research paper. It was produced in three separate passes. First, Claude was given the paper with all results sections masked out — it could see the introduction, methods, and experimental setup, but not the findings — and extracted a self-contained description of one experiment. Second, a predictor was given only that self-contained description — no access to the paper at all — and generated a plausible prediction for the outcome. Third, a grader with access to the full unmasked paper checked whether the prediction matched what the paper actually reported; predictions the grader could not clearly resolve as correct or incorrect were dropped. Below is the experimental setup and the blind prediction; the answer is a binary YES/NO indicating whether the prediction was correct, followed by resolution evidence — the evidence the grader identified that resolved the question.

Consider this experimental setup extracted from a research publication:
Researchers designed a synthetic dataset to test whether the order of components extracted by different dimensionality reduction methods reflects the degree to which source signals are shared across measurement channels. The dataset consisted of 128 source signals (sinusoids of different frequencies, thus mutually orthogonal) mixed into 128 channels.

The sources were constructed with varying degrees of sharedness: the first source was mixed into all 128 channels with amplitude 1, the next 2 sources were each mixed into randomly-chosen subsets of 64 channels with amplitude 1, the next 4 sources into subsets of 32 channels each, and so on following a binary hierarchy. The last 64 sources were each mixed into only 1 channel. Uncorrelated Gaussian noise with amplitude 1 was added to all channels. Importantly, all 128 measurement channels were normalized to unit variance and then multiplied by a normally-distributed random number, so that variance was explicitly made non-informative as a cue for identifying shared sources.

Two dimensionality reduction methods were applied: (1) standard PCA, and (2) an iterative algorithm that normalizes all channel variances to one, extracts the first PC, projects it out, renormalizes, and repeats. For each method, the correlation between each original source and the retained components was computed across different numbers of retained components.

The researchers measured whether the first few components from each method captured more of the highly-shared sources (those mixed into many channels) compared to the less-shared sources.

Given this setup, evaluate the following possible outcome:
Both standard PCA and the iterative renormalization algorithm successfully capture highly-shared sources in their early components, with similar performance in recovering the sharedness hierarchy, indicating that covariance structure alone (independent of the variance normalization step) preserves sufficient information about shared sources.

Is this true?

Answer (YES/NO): NO